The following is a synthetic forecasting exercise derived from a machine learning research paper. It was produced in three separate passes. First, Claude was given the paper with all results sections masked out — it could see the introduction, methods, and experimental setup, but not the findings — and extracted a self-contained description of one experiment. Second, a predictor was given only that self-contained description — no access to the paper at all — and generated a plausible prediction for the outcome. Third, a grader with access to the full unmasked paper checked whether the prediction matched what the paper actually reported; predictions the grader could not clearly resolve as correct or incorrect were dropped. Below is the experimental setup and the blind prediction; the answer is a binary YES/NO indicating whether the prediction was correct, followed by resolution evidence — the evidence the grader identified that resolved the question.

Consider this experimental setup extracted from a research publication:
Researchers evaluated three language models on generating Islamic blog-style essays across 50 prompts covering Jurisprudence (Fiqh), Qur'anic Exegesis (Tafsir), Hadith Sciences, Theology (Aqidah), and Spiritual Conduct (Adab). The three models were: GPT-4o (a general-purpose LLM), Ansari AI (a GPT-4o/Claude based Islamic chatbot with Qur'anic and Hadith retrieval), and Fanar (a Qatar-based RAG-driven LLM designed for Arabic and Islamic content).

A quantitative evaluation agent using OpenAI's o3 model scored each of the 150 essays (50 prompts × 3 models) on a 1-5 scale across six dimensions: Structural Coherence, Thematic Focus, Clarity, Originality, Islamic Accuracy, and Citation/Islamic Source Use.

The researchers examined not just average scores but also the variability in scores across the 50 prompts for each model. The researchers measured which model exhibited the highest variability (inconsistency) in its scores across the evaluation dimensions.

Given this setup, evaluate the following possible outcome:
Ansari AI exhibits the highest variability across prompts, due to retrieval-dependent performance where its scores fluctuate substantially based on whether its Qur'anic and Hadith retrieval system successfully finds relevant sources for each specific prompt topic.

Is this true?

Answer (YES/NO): NO